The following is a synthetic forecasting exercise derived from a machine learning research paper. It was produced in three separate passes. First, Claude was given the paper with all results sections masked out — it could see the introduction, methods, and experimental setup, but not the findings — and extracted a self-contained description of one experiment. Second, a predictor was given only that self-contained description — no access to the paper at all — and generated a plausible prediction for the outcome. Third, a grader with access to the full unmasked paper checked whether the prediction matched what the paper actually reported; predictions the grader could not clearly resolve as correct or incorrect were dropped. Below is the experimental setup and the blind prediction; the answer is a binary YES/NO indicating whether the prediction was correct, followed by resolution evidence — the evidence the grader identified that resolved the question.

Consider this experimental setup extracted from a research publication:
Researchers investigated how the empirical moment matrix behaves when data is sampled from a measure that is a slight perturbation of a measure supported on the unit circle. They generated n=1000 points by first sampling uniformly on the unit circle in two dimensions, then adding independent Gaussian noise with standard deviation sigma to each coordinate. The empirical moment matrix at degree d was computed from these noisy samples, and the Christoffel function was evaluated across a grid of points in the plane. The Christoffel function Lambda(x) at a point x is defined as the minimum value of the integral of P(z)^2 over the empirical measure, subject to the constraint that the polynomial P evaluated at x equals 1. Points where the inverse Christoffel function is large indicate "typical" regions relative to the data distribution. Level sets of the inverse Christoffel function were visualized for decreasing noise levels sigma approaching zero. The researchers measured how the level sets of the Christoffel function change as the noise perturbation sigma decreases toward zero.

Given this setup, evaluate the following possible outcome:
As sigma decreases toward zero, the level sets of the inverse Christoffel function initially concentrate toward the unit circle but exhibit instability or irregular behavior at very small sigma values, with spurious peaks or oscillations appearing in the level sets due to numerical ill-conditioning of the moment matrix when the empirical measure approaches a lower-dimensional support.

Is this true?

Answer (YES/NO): NO